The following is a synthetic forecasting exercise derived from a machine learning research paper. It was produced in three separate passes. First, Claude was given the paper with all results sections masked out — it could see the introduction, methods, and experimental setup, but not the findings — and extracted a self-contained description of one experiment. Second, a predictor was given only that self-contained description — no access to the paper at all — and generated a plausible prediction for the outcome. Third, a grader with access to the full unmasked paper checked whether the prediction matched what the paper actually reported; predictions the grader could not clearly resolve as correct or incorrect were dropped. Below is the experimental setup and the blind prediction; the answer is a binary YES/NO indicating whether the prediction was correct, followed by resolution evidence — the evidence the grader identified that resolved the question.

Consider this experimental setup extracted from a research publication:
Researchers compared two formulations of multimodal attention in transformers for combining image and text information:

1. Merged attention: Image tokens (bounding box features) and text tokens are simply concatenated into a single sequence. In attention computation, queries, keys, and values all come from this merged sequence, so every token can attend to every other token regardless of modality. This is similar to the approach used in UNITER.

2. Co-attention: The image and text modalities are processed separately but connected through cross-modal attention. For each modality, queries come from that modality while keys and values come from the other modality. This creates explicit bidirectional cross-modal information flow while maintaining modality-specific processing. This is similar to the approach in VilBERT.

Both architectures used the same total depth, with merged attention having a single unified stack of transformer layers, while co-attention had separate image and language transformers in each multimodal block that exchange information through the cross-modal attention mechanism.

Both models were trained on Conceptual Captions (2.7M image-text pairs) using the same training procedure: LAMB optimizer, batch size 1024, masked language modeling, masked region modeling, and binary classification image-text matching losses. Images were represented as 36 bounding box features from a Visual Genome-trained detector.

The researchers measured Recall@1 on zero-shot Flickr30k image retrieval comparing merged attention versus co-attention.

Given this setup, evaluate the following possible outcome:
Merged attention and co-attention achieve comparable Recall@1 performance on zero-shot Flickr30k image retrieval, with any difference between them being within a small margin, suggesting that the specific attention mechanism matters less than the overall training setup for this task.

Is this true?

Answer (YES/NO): YES